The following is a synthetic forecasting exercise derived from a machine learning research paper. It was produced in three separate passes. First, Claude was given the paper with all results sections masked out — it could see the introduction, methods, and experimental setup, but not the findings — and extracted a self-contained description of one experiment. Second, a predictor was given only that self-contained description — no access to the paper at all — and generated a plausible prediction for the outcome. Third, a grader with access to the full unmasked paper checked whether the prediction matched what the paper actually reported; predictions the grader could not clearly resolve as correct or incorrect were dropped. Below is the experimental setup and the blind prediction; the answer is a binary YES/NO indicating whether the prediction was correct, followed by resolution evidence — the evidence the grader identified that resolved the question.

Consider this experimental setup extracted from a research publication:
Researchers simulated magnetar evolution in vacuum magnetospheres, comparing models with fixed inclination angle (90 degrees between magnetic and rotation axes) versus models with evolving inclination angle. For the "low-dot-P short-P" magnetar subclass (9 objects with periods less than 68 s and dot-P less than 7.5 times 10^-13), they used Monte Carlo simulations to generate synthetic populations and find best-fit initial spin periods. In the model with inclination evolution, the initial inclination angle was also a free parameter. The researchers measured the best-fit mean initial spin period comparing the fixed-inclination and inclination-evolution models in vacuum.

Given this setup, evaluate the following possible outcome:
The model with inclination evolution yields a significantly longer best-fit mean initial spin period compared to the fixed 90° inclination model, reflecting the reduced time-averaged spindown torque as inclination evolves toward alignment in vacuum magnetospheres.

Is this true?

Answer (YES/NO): YES